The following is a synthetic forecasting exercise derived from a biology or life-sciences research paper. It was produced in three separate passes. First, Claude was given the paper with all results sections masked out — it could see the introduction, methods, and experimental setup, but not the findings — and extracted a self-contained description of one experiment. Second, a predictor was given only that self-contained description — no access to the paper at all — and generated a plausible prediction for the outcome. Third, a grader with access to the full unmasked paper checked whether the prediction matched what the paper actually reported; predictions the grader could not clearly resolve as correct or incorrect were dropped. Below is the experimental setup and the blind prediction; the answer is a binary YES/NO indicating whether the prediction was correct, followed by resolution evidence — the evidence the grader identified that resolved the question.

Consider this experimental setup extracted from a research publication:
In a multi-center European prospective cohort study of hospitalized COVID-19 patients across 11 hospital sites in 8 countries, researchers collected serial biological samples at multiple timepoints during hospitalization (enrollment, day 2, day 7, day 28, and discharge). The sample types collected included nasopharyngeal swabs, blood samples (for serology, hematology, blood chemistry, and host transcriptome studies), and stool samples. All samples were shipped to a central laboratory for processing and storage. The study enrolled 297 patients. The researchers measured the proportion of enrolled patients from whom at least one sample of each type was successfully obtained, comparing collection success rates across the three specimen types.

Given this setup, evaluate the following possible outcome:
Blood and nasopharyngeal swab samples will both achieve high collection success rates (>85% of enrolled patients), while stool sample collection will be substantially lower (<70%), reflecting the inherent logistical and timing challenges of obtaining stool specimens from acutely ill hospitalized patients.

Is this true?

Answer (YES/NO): YES